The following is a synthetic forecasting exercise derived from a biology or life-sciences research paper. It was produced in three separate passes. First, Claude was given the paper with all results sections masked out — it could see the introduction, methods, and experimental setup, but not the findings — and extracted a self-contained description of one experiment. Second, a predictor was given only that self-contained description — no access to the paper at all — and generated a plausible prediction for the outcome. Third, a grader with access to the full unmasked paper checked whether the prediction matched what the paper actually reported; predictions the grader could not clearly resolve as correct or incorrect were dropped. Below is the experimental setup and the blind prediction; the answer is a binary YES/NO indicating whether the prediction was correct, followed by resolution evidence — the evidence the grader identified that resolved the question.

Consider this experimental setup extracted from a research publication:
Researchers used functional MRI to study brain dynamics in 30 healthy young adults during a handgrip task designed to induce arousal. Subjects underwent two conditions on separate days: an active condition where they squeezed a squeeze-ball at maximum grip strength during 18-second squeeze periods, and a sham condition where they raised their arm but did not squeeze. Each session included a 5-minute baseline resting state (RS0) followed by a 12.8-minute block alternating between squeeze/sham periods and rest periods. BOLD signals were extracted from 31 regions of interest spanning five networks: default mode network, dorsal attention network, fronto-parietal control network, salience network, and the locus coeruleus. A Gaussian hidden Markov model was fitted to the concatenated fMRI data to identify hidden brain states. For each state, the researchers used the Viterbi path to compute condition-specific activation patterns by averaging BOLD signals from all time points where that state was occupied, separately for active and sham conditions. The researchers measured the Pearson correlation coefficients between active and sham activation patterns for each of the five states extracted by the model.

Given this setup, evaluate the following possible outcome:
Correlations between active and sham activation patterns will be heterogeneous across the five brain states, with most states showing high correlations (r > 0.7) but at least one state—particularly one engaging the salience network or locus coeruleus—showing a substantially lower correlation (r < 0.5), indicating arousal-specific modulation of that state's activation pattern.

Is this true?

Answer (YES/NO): NO